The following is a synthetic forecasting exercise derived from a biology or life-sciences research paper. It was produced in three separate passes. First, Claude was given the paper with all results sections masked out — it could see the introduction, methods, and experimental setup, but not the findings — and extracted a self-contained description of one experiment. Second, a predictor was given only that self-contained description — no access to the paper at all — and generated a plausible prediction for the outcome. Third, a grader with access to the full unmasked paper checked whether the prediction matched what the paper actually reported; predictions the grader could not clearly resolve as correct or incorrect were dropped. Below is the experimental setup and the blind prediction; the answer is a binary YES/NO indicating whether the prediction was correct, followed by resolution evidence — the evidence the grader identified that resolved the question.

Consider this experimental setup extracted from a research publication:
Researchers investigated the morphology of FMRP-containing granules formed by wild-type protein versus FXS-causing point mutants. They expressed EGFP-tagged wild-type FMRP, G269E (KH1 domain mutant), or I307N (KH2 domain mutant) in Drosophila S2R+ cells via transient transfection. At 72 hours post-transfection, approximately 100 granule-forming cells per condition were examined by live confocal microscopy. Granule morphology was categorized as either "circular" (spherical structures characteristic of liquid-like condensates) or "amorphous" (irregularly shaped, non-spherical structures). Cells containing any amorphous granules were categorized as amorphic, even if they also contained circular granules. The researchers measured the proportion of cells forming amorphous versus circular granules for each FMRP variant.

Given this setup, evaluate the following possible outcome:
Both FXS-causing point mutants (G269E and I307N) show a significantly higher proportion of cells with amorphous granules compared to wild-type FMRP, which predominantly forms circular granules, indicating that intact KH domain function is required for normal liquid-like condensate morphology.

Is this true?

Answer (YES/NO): NO